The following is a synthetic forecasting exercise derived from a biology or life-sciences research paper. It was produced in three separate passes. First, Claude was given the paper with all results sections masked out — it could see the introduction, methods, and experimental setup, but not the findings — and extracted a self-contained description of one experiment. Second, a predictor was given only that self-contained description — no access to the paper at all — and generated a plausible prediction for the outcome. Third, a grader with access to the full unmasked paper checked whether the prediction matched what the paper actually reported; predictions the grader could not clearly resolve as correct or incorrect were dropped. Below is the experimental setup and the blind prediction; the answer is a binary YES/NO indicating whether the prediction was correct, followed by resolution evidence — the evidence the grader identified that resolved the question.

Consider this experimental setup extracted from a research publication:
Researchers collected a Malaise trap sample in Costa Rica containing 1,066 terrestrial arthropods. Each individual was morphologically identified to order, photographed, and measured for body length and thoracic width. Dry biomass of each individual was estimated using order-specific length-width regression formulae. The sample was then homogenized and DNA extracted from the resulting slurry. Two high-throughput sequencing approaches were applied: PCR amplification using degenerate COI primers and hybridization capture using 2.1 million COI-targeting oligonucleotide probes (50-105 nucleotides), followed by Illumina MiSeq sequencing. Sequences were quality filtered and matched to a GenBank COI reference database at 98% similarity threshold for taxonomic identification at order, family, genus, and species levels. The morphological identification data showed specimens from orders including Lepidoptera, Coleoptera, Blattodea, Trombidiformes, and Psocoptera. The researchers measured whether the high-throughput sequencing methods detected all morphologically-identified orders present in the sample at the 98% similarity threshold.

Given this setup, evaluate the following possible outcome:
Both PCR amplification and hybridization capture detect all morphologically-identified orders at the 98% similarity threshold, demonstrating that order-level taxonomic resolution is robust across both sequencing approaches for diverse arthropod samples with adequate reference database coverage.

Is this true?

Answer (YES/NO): NO